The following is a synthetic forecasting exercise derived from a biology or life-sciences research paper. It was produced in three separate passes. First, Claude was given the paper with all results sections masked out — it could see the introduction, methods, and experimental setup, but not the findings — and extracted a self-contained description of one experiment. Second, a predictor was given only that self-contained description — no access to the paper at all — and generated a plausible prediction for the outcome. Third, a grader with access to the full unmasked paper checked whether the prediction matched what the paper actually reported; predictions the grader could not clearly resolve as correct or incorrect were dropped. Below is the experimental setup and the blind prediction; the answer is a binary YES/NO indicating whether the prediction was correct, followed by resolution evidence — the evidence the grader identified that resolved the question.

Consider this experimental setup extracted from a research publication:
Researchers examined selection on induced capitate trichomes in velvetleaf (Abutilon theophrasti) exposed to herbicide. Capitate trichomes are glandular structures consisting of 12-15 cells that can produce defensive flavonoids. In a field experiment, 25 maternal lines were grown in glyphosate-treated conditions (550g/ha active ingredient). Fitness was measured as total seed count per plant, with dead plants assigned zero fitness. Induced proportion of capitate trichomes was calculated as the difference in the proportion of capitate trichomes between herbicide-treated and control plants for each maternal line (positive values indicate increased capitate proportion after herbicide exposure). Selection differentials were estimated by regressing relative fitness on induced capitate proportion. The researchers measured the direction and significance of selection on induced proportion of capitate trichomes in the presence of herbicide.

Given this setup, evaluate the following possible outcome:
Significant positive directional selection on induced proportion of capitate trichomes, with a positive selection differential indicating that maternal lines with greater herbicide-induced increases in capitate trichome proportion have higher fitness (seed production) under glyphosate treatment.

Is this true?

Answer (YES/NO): NO